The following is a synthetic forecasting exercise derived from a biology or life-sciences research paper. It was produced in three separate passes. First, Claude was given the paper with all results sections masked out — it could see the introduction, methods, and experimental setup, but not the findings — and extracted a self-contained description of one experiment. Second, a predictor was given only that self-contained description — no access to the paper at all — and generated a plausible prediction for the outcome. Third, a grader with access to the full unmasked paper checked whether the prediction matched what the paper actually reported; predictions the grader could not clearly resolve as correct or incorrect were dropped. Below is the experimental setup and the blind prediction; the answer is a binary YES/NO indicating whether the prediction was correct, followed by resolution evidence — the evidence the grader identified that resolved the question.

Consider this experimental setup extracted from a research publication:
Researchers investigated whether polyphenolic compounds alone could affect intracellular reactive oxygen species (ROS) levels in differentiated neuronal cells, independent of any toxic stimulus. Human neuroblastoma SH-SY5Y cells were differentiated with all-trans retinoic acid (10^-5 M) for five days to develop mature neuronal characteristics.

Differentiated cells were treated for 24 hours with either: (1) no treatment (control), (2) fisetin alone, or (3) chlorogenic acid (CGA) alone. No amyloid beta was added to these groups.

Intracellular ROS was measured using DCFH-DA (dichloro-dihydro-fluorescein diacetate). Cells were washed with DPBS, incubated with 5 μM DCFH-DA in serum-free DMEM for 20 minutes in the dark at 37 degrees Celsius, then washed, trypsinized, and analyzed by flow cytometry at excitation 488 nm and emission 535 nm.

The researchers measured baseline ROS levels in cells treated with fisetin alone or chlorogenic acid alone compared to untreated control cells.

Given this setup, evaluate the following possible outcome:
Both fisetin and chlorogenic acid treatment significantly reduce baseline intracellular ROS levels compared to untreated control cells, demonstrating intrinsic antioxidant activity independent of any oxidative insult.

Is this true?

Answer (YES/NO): YES